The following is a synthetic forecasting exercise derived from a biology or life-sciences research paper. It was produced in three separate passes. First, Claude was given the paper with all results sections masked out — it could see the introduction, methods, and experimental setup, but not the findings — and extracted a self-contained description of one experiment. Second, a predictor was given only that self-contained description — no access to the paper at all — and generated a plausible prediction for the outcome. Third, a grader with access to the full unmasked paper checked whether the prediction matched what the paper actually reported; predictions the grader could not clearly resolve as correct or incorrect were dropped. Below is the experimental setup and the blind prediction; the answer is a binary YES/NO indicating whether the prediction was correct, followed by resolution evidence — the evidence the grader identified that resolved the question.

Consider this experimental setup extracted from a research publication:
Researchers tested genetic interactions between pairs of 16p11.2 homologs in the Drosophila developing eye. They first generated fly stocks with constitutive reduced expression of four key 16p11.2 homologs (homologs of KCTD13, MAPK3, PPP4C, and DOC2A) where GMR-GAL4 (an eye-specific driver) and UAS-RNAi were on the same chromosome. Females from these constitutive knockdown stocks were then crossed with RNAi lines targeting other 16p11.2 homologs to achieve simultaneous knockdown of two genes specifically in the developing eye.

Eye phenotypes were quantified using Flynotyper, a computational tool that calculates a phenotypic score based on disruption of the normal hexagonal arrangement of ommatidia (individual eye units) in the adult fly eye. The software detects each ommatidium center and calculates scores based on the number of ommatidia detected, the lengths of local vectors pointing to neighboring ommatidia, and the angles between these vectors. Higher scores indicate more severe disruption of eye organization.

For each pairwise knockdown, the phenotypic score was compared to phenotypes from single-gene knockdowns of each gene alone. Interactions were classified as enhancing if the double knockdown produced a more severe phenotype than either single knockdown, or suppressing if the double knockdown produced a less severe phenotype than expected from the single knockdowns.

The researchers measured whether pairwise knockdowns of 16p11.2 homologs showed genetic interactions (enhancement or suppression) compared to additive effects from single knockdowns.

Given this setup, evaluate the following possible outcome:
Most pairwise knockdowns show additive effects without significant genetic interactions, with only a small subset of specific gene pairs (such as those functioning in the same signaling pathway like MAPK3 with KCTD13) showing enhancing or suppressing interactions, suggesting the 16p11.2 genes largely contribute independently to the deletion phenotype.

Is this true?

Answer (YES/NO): NO